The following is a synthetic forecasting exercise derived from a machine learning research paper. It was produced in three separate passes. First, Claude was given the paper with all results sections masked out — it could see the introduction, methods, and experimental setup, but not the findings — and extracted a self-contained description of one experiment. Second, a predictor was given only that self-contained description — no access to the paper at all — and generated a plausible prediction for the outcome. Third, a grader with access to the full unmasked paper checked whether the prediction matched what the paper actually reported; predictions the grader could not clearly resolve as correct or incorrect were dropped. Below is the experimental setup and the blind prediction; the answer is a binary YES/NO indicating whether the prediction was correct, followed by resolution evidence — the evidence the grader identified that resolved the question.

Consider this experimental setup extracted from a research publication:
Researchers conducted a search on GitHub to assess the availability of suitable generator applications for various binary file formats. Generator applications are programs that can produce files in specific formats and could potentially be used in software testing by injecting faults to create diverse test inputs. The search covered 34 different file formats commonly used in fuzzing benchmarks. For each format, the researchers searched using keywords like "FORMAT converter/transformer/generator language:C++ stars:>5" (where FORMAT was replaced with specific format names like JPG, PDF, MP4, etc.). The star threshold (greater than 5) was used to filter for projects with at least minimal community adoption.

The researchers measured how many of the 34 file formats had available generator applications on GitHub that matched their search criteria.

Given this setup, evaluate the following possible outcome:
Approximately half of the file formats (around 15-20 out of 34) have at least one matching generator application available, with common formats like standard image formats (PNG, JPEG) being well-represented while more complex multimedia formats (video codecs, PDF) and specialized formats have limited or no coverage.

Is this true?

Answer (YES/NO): NO